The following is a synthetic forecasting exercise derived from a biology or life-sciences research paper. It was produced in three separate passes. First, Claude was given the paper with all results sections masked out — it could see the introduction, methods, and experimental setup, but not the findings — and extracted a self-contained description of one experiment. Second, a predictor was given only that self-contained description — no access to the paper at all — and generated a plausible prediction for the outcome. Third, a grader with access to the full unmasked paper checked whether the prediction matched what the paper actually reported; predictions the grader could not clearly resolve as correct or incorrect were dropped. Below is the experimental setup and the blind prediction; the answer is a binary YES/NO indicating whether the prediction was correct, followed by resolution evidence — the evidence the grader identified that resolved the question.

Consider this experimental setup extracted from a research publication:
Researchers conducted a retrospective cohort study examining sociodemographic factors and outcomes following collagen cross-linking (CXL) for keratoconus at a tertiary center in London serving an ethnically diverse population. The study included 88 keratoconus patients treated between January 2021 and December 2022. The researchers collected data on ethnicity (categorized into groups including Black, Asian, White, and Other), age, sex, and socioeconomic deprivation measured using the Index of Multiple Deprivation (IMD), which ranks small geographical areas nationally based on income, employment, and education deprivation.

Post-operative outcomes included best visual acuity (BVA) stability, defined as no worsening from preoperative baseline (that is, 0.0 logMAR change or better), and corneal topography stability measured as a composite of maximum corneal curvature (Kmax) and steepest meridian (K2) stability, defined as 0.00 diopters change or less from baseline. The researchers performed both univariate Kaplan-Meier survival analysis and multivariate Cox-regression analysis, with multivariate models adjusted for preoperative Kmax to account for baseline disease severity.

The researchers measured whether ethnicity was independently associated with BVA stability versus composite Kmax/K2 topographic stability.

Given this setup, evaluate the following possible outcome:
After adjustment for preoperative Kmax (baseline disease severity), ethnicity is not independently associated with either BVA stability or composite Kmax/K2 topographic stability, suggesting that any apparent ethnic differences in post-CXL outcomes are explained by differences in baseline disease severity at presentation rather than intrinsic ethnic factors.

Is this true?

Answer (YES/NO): NO